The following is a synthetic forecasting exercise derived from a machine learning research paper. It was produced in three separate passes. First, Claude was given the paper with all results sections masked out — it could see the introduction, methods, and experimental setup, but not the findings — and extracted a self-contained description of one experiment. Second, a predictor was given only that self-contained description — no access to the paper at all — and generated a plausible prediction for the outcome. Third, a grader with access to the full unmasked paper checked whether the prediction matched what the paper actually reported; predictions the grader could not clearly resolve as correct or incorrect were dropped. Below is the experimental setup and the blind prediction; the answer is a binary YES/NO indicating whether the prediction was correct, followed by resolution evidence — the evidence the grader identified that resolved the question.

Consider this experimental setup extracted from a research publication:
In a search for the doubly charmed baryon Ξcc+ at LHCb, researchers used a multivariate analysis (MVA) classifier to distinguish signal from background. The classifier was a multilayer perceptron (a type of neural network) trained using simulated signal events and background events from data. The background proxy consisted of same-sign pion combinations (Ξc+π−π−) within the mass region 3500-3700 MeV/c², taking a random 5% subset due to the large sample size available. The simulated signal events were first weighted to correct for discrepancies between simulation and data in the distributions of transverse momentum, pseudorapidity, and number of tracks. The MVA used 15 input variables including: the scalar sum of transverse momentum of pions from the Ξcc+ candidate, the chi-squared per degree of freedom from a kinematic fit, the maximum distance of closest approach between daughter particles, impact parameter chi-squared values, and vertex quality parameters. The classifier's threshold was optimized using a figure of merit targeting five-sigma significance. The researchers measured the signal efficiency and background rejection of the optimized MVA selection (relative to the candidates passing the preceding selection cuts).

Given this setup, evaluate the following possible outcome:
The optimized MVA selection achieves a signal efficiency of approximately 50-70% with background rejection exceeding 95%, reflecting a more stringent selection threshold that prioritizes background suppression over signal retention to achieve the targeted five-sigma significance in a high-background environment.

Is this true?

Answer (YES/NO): NO